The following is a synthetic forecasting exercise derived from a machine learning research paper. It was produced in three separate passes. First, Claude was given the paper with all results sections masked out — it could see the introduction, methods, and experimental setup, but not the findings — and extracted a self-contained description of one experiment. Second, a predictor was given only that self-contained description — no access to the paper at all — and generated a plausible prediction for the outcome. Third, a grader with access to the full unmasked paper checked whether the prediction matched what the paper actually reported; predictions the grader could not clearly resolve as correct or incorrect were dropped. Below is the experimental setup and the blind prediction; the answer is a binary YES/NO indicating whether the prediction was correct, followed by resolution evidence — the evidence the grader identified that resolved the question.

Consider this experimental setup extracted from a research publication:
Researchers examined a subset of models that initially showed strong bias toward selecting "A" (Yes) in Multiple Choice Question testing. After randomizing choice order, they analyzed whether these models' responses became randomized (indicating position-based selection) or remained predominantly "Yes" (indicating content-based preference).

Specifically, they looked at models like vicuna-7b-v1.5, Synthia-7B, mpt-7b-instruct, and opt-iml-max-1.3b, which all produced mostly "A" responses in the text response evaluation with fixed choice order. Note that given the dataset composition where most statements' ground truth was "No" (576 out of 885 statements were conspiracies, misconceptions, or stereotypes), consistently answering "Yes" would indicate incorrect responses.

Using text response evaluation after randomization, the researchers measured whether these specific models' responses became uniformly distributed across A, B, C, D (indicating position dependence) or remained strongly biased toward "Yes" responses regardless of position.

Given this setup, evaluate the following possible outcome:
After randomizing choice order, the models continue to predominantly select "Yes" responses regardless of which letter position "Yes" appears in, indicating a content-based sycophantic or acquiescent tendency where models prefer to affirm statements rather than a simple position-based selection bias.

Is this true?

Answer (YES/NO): YES